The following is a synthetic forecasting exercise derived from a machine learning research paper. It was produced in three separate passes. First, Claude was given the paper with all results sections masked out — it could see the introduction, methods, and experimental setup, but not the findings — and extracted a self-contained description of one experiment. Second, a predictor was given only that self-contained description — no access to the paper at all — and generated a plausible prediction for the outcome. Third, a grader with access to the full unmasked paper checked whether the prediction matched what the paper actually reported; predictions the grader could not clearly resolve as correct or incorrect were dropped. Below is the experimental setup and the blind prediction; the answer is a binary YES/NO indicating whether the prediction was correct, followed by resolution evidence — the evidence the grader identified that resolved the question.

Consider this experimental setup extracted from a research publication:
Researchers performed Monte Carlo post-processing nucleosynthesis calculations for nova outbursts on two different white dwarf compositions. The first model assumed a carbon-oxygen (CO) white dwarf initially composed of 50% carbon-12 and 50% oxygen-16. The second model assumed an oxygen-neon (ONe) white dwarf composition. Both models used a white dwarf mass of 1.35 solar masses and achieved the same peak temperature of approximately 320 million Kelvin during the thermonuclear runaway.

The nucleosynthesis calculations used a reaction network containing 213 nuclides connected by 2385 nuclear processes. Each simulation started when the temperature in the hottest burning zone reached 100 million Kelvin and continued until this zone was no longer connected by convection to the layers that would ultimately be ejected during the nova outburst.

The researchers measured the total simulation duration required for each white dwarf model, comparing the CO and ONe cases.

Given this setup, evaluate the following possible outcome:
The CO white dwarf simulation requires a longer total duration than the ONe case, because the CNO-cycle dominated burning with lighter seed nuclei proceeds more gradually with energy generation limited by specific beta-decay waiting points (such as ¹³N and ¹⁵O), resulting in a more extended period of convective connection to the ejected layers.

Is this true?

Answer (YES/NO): NO